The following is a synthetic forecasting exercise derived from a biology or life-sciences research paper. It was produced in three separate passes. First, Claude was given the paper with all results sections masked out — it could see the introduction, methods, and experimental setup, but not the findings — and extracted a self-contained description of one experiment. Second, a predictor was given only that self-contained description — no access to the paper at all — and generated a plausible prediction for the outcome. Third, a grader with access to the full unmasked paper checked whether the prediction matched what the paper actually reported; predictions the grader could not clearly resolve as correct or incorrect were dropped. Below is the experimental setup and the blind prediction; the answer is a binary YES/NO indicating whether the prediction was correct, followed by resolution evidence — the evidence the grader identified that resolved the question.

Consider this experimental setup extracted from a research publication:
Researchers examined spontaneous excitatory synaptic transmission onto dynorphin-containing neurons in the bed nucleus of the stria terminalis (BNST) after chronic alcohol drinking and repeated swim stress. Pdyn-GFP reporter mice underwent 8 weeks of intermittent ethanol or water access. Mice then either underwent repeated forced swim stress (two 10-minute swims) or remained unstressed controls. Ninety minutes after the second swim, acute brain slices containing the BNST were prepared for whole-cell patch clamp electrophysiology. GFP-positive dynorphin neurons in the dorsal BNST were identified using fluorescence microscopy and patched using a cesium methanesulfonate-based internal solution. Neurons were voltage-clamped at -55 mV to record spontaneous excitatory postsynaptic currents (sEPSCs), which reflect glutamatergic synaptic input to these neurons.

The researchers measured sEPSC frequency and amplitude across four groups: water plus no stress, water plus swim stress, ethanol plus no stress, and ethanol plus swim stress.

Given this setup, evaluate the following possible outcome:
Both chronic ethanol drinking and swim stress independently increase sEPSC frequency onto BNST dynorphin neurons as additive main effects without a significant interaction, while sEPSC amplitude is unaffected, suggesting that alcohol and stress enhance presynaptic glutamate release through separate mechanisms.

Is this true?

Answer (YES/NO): NO